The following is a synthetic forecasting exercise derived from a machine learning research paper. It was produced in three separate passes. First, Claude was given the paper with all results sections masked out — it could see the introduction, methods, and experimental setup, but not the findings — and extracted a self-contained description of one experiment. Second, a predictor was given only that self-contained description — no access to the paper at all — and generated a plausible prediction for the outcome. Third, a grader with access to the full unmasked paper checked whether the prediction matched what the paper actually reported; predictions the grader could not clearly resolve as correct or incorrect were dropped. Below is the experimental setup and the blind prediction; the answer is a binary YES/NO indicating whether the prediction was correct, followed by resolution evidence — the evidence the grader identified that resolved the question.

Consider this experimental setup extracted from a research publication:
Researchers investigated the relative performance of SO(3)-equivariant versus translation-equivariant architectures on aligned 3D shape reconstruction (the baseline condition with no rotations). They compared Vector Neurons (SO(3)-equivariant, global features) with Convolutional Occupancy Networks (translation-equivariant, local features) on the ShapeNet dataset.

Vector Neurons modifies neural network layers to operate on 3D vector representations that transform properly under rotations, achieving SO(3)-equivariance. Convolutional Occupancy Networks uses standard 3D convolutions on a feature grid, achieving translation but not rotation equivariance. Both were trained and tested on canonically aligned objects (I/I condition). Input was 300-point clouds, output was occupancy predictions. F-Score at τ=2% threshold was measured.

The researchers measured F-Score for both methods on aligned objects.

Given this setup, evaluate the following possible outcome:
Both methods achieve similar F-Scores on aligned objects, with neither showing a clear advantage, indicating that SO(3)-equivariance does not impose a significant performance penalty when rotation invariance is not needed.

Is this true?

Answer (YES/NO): NO